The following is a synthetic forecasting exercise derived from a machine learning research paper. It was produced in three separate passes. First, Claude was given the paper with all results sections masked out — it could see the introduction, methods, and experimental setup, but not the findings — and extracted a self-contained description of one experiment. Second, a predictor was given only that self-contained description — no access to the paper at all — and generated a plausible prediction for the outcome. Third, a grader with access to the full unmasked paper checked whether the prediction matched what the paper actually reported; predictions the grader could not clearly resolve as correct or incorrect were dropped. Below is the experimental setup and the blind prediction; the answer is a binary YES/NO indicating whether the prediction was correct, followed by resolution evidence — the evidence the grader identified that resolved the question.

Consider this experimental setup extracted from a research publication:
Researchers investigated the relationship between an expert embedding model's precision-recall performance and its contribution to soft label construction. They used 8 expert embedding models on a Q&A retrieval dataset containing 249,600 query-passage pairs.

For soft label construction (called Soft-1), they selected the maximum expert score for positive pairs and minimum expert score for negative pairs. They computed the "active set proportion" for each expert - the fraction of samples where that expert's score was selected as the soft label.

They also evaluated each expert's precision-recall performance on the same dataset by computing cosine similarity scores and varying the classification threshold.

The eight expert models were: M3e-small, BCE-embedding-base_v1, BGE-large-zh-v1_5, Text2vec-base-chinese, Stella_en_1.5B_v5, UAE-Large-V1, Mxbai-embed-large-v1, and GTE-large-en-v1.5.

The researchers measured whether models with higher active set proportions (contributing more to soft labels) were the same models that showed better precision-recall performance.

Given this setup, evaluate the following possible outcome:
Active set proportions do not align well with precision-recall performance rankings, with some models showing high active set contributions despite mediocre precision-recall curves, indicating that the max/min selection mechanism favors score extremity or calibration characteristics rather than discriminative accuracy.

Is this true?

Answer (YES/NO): YES